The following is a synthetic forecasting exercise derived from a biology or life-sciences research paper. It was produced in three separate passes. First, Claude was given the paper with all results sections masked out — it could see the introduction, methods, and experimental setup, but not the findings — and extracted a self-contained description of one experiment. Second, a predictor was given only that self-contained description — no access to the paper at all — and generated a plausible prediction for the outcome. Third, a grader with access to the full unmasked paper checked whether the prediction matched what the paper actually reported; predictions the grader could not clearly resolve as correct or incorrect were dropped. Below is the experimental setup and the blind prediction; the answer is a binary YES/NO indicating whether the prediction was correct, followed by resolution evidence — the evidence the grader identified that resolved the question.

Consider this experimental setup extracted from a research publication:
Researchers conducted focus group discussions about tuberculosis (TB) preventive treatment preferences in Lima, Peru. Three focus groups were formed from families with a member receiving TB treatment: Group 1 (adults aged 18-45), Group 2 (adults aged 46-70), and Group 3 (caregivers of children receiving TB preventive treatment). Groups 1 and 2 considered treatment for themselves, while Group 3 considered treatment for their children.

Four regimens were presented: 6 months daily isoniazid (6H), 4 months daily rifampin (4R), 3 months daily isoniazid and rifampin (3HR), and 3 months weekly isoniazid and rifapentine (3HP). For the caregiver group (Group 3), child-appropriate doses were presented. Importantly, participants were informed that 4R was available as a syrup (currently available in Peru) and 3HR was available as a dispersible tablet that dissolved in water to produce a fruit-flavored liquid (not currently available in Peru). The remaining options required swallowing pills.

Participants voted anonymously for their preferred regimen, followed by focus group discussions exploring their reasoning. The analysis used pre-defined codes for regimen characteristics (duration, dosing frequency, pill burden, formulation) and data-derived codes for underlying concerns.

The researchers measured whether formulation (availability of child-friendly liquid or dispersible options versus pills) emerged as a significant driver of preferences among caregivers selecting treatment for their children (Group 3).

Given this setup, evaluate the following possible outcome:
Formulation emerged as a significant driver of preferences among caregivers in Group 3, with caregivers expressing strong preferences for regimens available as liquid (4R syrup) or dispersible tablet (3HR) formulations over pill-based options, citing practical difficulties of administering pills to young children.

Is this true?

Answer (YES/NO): YES